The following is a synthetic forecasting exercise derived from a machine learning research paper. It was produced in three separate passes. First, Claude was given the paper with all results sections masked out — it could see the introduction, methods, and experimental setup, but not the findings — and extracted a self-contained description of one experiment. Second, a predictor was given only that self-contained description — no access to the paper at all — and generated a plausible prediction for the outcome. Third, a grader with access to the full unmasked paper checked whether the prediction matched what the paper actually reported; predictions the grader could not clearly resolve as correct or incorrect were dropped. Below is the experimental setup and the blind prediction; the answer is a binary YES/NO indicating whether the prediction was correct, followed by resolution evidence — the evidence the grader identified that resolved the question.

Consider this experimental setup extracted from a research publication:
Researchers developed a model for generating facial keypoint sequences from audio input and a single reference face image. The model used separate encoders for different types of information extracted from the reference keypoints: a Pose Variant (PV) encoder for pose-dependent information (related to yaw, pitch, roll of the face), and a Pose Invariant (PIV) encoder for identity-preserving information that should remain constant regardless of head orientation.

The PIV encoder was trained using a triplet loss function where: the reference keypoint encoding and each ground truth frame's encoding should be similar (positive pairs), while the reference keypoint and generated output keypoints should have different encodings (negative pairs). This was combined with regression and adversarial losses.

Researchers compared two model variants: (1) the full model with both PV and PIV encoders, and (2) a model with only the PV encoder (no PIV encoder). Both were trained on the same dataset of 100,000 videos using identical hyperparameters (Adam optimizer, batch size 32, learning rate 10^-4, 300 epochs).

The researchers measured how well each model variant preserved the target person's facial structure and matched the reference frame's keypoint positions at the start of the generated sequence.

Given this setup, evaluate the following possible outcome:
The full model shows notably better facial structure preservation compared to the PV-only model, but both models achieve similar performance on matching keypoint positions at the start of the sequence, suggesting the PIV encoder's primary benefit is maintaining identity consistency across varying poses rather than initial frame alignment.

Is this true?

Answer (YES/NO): NO